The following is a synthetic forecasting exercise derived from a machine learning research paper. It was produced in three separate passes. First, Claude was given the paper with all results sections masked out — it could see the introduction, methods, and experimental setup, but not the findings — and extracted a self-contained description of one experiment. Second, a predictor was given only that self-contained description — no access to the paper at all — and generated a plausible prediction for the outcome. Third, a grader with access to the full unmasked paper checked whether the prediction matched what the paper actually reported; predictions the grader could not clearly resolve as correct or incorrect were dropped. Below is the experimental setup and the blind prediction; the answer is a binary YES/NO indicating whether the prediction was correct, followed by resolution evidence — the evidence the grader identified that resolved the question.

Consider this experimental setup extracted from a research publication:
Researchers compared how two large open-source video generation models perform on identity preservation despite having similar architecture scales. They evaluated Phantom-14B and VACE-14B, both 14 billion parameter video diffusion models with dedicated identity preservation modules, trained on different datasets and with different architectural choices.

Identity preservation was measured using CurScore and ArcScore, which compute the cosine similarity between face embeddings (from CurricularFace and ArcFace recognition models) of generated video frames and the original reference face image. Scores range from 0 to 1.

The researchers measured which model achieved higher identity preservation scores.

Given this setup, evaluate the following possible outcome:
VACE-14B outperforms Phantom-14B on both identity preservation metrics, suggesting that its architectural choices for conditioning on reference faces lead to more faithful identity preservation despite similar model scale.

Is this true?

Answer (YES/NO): YES